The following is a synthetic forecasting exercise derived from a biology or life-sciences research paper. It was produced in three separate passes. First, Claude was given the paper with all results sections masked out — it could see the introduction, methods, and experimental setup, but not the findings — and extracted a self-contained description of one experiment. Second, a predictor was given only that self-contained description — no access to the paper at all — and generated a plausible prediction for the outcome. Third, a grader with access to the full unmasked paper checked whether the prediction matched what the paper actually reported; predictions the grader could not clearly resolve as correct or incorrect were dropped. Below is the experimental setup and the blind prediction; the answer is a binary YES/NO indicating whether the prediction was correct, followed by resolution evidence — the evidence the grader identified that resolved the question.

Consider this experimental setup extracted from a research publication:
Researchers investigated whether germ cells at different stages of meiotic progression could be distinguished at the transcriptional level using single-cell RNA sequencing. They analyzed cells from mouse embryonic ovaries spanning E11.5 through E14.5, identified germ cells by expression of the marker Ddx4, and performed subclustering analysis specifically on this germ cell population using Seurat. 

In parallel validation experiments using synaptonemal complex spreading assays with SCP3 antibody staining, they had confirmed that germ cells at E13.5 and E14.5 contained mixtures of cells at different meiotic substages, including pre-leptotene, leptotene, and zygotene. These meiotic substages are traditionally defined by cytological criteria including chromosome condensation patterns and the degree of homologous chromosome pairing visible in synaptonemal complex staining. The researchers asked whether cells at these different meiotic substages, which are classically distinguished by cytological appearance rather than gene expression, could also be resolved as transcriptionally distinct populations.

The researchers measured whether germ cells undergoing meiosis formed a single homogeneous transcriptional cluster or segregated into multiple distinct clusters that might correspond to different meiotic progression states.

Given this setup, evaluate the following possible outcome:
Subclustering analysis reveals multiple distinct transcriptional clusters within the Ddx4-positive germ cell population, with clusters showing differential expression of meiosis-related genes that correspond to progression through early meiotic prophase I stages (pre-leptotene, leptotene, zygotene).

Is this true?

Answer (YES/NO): YES